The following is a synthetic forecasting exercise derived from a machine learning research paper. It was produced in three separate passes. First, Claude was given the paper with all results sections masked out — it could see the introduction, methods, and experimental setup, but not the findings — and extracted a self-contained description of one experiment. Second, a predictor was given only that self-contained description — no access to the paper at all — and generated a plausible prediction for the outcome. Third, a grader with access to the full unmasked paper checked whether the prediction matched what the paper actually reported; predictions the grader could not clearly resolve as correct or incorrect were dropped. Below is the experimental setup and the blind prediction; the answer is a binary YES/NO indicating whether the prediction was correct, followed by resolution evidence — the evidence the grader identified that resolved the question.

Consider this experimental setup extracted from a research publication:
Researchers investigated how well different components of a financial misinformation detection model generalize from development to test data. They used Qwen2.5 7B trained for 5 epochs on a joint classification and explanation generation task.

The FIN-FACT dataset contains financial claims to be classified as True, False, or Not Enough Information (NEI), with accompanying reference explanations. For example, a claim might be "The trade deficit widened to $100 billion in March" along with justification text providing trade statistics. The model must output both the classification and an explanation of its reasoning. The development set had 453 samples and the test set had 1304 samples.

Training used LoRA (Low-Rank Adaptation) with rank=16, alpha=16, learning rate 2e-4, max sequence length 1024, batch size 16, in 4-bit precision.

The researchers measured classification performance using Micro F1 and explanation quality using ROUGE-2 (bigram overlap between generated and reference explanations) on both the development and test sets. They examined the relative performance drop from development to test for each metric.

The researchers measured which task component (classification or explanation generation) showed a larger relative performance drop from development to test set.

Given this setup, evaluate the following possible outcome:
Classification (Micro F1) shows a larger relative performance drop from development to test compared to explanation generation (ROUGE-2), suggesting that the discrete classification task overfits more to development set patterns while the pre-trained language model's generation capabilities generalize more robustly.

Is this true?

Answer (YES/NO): NO